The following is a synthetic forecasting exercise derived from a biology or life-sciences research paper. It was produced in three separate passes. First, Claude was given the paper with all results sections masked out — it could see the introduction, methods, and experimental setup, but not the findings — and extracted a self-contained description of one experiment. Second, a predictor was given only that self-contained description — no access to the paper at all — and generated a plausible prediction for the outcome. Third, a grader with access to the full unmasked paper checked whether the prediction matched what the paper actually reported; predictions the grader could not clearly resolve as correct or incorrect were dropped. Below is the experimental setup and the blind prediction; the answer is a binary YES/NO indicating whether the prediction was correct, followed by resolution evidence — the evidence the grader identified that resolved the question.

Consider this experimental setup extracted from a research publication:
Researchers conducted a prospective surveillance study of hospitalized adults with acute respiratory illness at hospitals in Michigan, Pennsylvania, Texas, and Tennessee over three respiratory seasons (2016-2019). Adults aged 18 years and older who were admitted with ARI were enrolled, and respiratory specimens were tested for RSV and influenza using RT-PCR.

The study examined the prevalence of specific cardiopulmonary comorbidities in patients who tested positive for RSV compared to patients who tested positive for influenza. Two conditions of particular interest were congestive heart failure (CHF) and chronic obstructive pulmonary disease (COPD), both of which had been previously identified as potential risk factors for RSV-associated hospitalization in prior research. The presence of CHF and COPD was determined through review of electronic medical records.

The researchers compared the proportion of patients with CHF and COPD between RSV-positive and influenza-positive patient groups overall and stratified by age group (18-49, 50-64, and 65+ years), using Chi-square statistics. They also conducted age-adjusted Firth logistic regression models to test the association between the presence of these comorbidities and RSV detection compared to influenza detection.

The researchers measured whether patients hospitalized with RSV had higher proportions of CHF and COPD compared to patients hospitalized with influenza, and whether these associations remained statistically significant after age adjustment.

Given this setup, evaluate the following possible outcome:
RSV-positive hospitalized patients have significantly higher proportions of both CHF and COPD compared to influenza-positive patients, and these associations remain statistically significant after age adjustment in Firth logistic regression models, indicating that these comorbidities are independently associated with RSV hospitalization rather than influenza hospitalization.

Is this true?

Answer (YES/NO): YES